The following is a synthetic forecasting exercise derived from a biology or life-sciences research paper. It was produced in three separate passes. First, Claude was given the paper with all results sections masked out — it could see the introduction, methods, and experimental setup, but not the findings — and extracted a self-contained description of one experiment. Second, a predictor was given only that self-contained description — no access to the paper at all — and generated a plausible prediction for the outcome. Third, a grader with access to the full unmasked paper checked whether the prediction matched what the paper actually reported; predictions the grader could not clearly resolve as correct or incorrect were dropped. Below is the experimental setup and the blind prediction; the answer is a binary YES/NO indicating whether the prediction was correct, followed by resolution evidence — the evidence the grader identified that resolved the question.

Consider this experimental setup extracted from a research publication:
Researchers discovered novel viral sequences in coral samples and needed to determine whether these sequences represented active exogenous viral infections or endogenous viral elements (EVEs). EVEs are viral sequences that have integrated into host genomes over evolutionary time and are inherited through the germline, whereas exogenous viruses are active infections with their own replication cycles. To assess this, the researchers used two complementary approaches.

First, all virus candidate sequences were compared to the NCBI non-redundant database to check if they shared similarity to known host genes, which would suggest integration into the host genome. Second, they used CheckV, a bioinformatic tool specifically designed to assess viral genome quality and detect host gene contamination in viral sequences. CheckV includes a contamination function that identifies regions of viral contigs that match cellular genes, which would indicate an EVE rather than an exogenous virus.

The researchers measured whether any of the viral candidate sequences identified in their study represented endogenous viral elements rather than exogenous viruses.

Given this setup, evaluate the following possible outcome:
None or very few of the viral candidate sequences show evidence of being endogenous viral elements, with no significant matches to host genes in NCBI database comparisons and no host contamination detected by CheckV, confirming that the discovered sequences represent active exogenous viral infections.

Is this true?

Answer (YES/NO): YES